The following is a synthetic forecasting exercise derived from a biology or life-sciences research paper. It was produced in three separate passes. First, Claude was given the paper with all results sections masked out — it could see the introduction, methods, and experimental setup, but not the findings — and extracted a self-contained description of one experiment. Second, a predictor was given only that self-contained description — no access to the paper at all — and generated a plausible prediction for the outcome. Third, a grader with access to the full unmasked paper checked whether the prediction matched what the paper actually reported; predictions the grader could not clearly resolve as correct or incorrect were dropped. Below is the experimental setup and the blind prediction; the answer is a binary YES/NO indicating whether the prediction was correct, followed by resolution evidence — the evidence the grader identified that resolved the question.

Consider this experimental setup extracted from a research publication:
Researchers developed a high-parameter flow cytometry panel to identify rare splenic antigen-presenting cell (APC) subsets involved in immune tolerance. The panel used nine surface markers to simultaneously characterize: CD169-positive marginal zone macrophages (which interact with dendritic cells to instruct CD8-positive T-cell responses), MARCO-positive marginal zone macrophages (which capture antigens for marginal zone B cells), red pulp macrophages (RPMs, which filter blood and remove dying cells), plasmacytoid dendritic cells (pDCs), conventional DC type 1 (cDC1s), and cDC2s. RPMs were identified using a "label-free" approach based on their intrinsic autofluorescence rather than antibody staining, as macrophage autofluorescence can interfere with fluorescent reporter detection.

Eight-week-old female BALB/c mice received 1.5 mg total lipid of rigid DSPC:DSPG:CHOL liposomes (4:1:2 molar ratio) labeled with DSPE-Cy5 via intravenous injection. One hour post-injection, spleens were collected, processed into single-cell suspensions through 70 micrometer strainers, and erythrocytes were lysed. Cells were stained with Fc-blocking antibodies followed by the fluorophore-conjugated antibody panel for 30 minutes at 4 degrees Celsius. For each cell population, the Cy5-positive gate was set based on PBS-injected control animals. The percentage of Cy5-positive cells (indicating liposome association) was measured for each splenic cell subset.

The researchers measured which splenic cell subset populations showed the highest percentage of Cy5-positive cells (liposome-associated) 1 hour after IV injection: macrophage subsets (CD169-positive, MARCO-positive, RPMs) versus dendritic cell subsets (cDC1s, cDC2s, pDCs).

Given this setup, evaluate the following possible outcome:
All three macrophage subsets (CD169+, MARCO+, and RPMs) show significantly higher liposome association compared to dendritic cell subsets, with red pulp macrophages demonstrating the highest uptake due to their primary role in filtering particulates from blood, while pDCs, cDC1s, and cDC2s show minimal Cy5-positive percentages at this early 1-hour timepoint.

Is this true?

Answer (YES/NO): NO